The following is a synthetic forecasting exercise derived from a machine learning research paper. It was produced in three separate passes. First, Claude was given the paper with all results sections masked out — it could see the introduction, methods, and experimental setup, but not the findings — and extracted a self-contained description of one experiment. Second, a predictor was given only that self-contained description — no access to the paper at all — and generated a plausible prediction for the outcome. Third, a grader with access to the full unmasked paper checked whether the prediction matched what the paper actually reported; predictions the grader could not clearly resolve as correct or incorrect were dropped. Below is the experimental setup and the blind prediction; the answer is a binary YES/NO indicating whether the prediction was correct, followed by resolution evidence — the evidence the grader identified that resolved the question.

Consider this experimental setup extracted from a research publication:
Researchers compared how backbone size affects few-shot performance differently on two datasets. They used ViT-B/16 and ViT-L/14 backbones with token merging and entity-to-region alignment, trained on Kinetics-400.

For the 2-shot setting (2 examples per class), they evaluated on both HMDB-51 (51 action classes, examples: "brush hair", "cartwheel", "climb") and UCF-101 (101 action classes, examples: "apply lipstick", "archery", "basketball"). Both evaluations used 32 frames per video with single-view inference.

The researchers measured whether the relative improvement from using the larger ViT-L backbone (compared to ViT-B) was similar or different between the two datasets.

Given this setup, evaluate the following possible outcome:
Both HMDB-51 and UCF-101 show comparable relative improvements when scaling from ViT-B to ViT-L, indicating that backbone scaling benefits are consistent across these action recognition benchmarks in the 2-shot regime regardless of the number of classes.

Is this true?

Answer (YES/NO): NO